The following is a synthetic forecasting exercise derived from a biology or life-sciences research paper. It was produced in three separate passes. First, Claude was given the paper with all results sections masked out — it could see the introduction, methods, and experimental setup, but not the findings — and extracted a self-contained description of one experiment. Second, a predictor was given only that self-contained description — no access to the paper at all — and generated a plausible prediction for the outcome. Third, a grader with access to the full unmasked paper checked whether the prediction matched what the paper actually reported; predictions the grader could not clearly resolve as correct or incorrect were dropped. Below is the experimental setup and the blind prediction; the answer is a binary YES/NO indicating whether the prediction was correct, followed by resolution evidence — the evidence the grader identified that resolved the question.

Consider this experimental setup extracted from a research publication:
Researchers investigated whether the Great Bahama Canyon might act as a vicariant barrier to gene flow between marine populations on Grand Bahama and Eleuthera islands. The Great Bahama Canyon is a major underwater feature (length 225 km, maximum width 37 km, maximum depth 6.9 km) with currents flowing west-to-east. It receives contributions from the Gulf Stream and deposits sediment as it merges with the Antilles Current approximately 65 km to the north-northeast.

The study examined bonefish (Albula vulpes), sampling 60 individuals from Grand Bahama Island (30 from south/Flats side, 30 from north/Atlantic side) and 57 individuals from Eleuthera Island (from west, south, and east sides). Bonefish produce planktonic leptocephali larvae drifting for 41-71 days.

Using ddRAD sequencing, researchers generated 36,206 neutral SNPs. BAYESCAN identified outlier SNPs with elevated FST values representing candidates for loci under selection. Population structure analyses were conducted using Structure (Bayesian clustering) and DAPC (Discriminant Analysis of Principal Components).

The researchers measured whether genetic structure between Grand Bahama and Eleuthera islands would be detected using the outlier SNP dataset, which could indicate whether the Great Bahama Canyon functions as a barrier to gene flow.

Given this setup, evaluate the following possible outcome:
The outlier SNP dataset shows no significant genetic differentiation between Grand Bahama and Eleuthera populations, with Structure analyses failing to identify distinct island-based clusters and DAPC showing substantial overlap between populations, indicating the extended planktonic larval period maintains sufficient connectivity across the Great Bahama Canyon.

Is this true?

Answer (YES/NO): NO